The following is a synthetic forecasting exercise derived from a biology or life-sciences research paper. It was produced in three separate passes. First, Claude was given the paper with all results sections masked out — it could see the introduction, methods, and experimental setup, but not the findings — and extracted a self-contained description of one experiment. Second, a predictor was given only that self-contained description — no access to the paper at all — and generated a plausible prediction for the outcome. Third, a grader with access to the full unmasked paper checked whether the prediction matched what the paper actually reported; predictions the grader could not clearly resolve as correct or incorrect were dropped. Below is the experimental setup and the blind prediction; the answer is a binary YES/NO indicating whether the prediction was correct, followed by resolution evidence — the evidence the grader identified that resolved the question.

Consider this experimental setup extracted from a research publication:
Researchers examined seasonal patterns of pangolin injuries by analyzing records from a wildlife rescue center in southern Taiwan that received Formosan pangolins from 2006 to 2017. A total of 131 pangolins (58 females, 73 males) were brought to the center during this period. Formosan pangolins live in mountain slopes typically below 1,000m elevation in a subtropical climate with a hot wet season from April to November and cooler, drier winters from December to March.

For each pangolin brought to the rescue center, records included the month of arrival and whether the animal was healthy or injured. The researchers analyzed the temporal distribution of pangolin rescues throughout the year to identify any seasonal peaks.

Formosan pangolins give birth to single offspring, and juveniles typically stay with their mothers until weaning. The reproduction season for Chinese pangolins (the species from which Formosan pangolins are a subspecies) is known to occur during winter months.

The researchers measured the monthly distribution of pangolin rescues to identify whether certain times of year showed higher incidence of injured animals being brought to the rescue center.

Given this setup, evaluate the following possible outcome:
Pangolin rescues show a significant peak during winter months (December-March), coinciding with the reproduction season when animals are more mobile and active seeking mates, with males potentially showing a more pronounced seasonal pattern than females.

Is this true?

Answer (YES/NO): NO